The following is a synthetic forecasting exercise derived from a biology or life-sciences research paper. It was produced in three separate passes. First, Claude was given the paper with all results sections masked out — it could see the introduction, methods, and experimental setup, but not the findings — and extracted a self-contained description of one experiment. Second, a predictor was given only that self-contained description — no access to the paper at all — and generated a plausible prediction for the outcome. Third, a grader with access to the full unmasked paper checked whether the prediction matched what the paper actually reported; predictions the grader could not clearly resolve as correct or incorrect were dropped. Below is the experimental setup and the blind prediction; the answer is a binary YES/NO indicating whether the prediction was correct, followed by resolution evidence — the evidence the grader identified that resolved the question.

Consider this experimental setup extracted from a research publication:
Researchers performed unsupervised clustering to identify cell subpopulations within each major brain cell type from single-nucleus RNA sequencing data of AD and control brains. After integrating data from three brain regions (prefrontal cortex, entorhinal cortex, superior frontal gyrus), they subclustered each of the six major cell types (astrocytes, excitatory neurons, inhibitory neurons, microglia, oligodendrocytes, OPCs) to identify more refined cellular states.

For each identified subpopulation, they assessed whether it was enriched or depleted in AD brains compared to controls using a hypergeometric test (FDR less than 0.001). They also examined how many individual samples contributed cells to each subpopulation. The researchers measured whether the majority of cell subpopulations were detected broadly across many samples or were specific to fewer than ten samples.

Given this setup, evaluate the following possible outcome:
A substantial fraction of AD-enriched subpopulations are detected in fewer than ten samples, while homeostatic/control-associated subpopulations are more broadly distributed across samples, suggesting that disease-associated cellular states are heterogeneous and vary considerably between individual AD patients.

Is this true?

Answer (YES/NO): NO